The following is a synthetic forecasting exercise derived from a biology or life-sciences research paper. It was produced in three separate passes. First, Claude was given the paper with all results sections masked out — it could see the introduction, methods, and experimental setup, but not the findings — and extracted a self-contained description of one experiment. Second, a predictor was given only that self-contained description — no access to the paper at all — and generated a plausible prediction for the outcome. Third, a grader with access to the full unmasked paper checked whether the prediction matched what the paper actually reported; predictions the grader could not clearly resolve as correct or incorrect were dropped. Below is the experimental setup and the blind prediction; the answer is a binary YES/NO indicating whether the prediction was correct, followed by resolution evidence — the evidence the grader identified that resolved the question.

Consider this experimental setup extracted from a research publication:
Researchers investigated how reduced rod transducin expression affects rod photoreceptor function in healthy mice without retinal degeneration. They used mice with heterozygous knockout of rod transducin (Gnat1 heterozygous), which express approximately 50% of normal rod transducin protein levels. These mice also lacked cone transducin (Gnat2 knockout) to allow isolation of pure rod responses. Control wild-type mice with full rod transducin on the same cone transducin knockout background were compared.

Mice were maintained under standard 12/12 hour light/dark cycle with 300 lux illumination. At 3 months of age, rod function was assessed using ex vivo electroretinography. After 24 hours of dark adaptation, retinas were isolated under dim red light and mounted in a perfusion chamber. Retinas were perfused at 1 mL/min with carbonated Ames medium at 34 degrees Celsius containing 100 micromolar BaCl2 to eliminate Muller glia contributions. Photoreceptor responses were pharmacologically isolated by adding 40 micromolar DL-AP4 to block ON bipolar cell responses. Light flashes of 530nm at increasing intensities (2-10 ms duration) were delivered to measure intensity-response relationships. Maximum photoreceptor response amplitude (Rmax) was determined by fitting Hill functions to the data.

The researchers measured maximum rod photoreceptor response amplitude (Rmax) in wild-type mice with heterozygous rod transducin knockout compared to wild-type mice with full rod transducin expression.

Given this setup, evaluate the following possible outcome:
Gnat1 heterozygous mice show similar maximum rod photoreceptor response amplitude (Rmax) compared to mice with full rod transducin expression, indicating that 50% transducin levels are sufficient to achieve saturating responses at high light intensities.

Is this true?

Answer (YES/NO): YES